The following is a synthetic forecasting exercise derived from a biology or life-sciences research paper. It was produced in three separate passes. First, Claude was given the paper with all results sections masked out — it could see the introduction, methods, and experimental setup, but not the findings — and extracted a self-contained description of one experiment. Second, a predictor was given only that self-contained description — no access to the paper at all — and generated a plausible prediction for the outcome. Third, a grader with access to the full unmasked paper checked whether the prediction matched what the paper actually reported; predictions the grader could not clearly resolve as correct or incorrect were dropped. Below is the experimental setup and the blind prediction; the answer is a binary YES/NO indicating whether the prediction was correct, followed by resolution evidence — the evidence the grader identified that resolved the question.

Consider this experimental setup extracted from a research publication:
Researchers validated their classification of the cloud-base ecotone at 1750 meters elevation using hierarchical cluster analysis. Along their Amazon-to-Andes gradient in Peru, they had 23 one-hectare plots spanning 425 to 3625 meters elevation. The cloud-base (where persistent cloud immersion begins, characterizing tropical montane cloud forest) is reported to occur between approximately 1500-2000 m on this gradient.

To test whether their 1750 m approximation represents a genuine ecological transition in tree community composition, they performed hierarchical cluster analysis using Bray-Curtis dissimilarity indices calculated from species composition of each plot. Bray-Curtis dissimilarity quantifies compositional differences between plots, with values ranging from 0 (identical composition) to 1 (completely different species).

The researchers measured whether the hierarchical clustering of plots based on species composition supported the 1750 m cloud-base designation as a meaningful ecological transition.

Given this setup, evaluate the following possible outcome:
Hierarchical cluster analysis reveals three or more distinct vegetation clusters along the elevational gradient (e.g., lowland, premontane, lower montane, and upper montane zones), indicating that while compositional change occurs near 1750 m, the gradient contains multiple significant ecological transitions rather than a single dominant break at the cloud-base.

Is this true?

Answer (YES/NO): NO